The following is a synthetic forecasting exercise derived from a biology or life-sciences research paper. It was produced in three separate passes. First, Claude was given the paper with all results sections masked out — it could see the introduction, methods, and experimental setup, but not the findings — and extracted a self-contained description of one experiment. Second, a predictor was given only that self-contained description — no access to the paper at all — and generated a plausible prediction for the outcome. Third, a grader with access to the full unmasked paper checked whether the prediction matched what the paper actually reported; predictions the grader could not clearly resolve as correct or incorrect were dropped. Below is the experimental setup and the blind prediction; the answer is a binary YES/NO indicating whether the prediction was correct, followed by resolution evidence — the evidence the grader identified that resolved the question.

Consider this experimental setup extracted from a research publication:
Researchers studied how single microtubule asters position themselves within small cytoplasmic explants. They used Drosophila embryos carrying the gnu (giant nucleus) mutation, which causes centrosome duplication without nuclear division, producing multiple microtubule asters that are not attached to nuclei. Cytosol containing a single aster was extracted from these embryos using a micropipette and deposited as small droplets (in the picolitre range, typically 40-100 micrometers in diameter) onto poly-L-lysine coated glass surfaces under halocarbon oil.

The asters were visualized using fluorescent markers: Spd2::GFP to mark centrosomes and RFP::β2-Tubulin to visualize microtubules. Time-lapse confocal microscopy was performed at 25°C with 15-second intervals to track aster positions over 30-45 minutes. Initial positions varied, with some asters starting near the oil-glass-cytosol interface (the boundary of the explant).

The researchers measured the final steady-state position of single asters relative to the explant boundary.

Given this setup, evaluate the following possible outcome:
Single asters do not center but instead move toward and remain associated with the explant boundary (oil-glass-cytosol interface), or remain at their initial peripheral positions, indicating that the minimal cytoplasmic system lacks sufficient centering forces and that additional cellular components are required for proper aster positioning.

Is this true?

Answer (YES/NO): NO